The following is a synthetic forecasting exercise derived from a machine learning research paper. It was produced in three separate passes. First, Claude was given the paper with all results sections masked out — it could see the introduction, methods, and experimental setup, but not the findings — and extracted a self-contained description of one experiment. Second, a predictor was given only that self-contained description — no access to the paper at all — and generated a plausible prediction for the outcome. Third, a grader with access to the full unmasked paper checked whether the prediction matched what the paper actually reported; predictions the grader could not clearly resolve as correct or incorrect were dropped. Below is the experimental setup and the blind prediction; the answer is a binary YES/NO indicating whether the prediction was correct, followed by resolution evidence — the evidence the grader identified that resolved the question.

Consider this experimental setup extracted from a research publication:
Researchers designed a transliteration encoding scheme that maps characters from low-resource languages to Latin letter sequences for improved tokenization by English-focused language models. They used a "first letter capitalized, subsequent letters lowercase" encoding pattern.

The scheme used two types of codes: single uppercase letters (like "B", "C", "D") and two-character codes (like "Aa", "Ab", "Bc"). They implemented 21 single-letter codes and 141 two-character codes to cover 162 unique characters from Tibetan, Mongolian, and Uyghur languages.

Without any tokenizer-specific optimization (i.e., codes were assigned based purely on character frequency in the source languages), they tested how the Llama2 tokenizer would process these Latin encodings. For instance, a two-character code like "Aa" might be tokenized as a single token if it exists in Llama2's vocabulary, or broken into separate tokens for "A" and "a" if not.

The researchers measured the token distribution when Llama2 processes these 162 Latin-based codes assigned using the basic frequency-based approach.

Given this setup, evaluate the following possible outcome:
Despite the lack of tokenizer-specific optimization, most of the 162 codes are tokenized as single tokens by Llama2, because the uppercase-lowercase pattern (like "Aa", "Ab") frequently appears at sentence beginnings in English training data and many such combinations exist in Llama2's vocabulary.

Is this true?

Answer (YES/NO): YES